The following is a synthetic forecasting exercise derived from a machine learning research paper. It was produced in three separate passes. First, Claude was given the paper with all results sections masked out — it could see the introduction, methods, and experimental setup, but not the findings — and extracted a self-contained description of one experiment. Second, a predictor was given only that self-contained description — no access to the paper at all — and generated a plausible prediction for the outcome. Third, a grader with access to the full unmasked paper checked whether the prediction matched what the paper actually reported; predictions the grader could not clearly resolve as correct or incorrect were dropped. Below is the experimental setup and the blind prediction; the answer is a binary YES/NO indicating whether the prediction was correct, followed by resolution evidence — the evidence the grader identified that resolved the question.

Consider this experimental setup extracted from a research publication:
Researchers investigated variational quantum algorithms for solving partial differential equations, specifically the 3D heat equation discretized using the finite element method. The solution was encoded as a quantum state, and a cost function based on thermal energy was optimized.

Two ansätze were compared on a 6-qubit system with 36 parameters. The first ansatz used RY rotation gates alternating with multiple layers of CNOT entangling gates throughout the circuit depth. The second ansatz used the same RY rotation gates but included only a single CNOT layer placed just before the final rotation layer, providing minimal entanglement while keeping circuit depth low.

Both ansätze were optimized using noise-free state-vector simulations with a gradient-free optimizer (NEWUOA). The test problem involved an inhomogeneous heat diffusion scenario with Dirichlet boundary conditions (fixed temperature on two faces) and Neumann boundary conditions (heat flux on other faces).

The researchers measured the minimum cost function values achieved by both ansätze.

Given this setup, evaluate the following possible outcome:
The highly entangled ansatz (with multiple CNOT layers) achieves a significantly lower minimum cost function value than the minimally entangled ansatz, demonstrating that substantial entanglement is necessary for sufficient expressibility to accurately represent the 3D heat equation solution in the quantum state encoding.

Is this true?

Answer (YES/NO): NO